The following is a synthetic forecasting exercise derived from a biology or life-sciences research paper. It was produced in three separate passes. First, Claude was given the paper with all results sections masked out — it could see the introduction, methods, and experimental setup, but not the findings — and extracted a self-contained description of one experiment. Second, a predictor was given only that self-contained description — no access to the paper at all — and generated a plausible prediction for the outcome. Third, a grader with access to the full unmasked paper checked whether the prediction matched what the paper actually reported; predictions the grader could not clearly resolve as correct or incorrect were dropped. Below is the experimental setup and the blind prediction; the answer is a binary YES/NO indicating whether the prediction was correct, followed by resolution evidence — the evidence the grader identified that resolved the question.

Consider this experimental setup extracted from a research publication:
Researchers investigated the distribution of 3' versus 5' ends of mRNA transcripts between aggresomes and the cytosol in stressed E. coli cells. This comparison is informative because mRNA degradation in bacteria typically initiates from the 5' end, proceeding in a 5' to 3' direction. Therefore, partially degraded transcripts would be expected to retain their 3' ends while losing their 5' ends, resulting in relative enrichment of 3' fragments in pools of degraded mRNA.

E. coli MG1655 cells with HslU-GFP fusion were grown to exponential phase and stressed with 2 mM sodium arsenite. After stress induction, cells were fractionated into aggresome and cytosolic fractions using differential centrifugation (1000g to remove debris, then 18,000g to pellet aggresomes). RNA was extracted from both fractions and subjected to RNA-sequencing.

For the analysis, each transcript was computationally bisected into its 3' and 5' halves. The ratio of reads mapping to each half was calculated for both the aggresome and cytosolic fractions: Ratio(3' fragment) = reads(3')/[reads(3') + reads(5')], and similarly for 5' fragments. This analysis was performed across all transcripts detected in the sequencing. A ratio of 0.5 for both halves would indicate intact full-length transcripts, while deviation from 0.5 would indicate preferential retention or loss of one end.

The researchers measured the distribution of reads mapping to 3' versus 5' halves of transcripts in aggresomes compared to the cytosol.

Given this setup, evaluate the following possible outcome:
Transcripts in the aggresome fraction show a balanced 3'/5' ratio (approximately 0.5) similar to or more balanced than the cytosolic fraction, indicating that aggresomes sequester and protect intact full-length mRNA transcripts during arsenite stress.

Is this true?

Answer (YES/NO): YES